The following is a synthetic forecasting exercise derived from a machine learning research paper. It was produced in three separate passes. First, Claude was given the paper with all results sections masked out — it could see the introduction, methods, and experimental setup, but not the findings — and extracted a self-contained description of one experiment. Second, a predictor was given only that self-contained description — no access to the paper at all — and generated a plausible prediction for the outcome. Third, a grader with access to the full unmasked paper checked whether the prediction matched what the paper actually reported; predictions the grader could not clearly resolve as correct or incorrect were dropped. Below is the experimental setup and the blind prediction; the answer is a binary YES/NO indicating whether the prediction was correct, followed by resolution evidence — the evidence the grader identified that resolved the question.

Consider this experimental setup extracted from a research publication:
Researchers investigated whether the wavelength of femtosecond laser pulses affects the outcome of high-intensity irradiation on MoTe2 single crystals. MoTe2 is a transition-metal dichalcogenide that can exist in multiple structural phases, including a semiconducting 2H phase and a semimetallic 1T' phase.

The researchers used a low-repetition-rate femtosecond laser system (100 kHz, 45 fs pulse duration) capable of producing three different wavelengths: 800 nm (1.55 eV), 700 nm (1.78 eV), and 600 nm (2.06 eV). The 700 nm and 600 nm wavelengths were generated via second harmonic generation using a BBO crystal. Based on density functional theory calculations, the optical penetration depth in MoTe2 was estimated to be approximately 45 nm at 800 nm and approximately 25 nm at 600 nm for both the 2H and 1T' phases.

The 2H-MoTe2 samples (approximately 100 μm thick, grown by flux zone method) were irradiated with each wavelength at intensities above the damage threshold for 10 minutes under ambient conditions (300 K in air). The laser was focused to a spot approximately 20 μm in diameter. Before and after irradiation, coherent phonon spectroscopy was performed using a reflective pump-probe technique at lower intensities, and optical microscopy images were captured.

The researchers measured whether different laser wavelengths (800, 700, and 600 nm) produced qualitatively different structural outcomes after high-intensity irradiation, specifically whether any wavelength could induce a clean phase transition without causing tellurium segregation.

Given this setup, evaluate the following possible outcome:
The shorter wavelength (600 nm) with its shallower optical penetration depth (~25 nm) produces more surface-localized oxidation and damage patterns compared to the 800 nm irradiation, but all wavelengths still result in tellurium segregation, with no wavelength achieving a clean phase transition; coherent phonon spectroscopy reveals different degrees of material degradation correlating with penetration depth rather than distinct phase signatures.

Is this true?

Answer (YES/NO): NO